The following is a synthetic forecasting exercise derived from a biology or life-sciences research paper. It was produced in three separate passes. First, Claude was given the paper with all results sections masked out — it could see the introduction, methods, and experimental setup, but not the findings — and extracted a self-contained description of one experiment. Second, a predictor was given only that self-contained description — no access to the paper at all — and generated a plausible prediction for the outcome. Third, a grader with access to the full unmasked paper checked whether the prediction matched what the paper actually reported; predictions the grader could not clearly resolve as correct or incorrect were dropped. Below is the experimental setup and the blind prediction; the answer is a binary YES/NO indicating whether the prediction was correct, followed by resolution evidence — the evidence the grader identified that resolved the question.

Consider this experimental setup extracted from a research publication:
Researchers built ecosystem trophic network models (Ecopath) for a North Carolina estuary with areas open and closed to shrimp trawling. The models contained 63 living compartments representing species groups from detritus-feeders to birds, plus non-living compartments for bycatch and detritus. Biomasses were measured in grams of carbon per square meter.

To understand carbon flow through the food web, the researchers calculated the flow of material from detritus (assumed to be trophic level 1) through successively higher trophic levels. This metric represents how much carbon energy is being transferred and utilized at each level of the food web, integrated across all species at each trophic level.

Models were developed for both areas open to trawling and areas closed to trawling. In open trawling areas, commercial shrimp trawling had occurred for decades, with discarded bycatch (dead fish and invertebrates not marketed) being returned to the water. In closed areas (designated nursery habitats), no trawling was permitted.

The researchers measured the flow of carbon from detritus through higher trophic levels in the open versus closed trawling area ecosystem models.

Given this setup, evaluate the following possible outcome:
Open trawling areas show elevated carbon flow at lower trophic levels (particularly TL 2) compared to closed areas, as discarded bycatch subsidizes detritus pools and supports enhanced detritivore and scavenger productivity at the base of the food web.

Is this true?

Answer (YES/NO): NO